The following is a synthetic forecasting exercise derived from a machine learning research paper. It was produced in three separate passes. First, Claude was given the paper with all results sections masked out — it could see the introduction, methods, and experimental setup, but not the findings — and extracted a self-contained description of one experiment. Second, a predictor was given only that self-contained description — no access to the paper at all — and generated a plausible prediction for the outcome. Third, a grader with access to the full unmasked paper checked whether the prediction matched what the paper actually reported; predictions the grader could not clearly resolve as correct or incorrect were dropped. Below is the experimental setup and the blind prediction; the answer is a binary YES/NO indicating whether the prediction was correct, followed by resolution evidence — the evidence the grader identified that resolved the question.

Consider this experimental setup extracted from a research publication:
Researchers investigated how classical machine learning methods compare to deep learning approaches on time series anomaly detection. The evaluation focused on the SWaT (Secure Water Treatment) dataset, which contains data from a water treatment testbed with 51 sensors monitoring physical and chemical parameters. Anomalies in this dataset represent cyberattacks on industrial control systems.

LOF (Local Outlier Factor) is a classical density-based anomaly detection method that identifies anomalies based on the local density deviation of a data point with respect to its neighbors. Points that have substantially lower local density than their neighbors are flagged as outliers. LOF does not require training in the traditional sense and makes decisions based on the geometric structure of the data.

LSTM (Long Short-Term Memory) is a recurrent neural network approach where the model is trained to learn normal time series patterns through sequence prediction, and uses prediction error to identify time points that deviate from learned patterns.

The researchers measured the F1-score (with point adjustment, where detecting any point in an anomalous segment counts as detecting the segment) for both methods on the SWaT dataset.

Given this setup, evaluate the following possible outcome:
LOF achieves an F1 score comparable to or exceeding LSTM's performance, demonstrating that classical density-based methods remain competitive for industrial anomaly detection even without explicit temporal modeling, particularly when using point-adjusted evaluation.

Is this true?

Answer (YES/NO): NO